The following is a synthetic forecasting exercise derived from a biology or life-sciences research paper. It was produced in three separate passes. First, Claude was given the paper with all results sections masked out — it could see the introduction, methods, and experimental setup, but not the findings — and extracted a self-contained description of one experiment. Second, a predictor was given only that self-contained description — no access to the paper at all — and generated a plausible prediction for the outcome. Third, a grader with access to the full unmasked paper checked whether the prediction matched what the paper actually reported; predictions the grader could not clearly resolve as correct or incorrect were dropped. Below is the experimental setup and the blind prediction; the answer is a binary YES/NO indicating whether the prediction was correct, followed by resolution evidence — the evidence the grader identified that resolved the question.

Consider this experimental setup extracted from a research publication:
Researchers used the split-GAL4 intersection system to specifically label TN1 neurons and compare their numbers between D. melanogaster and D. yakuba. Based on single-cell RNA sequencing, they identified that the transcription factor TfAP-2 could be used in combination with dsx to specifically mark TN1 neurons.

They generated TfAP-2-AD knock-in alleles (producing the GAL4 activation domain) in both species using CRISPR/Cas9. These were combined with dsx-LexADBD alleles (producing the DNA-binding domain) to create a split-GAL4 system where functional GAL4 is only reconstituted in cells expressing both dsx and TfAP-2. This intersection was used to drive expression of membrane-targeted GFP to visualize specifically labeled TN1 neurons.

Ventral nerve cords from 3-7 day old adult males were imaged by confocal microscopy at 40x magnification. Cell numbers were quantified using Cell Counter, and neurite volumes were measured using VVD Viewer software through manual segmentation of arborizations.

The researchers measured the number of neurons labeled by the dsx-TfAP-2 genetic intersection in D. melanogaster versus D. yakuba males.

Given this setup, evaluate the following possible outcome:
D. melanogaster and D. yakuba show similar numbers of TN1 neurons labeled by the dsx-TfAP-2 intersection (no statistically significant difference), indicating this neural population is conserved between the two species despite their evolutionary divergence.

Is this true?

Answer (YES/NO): NO